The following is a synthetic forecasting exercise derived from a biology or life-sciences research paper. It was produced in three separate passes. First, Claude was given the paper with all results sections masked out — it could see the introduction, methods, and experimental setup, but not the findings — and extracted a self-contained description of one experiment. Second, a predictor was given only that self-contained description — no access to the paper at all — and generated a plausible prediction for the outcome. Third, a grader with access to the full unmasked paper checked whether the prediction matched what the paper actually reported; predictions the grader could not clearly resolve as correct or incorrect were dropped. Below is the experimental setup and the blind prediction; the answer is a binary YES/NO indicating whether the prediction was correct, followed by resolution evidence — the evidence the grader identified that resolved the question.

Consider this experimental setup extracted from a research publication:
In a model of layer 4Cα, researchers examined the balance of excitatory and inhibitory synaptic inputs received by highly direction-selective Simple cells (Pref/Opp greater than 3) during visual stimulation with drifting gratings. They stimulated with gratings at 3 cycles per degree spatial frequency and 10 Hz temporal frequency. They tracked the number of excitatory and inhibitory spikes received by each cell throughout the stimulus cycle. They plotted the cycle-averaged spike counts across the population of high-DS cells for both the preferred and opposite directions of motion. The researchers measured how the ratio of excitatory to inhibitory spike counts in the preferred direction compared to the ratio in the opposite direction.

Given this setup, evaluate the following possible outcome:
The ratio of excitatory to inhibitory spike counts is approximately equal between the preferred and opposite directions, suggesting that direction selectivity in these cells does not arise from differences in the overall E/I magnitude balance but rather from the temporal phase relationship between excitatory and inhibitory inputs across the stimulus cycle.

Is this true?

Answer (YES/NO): YES